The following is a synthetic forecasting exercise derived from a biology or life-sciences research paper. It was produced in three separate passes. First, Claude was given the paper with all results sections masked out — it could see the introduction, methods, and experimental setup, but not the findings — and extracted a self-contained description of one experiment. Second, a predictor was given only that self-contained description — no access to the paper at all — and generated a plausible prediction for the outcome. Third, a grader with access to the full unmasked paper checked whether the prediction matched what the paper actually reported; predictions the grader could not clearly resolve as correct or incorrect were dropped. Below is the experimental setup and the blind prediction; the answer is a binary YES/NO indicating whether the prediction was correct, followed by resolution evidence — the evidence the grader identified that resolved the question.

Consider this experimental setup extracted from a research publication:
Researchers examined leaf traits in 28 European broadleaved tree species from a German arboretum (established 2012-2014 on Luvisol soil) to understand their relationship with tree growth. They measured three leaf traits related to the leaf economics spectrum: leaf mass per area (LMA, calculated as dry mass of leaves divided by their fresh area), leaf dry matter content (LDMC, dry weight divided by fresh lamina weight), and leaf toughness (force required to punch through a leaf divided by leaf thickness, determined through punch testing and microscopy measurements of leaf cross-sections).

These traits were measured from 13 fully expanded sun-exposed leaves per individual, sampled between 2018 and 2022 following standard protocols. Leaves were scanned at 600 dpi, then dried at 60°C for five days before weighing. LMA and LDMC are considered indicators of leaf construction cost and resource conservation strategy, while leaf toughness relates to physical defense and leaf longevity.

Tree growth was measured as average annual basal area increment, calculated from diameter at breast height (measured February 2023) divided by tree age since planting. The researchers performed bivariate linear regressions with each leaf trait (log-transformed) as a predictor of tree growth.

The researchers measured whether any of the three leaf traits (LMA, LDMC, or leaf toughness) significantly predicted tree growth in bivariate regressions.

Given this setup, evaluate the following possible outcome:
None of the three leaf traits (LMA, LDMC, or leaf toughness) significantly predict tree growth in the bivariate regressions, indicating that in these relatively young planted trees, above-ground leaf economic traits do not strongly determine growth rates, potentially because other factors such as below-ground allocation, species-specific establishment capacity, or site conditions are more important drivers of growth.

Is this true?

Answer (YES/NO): NO